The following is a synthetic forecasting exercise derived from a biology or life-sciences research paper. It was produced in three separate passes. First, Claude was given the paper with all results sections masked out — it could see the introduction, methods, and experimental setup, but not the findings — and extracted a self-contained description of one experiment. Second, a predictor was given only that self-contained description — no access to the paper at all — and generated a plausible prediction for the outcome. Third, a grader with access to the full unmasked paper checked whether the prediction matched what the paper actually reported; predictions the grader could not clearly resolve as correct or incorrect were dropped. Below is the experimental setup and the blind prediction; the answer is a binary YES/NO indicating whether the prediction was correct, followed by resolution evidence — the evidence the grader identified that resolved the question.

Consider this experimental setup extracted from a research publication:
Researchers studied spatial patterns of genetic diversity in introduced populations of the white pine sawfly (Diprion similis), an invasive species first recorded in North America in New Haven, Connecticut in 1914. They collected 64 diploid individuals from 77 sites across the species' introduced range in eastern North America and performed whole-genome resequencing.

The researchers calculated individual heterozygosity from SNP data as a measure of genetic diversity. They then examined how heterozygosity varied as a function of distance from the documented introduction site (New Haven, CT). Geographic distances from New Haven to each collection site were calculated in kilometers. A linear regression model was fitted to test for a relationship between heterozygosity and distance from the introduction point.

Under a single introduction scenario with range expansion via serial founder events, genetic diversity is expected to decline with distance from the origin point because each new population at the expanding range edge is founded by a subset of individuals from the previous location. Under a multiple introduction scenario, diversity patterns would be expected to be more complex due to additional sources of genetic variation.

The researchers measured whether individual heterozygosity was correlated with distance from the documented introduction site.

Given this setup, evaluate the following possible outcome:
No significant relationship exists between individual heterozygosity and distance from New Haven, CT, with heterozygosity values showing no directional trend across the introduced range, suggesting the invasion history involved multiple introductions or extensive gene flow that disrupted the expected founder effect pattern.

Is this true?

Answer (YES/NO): NO